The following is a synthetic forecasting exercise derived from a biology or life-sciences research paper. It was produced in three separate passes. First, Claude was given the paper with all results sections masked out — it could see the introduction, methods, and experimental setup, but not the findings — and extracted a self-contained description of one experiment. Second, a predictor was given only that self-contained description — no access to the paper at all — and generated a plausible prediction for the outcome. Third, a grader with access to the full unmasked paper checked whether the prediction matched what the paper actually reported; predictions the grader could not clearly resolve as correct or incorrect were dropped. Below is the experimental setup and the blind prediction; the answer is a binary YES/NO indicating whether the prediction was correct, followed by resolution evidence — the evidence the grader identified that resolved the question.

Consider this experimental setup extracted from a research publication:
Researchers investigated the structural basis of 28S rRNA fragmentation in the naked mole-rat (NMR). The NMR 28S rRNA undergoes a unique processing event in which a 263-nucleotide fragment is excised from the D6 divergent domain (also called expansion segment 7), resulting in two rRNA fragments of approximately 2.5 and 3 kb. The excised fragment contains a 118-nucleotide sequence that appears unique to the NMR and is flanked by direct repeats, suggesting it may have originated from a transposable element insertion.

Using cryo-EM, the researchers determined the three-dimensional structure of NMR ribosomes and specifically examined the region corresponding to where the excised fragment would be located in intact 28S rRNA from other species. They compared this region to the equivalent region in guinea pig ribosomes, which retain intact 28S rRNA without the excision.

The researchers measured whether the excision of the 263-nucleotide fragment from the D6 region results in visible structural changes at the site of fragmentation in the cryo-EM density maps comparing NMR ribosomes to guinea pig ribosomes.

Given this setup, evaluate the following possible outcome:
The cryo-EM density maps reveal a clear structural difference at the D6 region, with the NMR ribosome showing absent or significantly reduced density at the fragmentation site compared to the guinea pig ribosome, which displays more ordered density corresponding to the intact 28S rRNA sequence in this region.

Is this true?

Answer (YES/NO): YES